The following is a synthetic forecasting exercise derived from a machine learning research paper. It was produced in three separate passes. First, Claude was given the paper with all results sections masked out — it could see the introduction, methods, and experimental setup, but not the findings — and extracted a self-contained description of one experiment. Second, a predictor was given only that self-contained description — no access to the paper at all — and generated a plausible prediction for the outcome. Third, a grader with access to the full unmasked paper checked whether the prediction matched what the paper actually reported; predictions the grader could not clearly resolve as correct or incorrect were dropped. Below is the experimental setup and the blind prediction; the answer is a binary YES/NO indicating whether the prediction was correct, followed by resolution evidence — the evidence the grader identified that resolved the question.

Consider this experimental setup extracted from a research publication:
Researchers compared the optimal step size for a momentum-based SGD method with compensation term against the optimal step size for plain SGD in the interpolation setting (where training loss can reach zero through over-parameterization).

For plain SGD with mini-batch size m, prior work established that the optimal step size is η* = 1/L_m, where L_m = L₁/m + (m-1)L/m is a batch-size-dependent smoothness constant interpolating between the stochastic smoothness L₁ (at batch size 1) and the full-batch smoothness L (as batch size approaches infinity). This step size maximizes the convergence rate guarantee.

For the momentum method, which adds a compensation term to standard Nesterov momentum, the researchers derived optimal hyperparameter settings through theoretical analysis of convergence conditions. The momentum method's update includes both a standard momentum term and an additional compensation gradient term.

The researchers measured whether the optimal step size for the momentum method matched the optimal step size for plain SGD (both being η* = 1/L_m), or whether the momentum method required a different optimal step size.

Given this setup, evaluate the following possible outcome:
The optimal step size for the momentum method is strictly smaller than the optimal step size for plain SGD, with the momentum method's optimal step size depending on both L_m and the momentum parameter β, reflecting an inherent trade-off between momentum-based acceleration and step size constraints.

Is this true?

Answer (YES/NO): NO